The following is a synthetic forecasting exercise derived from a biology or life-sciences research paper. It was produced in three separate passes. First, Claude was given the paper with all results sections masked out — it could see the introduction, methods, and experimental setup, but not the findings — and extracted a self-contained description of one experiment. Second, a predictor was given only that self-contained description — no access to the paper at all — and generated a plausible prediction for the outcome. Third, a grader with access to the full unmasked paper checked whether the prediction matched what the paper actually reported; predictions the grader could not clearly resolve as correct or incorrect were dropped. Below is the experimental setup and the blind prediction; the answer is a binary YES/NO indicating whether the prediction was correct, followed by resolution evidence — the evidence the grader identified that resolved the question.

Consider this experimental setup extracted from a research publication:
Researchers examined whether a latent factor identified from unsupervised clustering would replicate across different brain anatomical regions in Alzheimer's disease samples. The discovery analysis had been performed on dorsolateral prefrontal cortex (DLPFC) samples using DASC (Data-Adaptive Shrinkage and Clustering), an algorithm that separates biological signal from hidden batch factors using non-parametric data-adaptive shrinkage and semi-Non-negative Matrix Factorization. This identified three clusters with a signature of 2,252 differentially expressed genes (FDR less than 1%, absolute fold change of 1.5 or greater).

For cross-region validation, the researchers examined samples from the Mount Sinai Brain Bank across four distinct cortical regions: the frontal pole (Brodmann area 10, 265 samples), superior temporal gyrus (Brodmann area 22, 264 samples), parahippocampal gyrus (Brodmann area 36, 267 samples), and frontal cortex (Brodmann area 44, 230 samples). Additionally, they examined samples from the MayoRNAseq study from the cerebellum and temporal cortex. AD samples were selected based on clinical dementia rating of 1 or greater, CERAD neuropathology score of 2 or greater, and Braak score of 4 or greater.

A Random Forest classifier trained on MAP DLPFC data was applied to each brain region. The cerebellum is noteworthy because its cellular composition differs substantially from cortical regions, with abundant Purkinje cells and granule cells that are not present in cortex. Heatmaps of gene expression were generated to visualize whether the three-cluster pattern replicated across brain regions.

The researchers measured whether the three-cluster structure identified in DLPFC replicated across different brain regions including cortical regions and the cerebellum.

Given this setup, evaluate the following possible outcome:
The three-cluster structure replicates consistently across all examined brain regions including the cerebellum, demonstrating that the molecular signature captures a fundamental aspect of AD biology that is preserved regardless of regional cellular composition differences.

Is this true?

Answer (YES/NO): NO